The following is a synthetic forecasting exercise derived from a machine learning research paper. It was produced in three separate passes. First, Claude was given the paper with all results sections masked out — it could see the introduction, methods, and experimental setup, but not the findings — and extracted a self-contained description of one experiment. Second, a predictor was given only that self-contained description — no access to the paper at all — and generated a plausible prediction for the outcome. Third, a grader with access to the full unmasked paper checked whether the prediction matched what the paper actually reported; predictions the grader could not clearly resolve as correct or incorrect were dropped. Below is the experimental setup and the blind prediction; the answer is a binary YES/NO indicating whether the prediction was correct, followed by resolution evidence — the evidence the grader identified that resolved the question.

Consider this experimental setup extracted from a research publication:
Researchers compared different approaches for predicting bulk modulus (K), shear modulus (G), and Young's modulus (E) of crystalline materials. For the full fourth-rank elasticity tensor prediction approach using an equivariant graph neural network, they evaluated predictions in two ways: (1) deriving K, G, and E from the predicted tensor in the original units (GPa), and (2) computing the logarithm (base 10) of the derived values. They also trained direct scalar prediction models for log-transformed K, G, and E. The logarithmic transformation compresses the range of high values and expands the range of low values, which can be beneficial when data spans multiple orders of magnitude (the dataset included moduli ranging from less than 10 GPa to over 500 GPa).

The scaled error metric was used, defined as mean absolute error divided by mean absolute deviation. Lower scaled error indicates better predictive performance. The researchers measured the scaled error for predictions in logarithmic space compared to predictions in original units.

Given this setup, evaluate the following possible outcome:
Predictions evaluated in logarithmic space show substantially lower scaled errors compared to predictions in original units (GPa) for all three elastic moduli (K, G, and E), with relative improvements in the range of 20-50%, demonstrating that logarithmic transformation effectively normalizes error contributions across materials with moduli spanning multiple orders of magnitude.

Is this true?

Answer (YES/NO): NO